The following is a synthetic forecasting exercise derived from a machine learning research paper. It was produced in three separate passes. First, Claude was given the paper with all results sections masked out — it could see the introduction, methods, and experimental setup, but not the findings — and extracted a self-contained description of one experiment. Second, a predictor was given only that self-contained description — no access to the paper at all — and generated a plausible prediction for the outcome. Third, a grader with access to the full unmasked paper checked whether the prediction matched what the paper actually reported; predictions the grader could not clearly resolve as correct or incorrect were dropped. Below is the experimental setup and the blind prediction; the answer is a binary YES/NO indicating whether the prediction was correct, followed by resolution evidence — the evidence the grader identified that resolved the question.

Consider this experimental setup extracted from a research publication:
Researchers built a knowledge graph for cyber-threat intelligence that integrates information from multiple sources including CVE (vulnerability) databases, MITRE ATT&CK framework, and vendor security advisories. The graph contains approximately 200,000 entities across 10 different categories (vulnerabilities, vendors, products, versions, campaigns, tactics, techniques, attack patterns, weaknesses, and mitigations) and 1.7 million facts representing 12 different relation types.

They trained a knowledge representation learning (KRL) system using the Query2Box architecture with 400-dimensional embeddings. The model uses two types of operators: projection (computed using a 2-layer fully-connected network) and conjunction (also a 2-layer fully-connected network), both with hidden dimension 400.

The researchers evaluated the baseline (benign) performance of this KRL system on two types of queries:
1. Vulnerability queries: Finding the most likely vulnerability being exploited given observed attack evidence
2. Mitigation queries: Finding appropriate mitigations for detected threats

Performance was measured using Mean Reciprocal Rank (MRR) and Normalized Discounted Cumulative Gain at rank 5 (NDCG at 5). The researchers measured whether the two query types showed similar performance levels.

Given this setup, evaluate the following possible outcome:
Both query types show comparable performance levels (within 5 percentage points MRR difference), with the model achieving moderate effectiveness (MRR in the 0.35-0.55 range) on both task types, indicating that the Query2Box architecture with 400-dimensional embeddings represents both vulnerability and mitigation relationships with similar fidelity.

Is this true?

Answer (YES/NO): NO